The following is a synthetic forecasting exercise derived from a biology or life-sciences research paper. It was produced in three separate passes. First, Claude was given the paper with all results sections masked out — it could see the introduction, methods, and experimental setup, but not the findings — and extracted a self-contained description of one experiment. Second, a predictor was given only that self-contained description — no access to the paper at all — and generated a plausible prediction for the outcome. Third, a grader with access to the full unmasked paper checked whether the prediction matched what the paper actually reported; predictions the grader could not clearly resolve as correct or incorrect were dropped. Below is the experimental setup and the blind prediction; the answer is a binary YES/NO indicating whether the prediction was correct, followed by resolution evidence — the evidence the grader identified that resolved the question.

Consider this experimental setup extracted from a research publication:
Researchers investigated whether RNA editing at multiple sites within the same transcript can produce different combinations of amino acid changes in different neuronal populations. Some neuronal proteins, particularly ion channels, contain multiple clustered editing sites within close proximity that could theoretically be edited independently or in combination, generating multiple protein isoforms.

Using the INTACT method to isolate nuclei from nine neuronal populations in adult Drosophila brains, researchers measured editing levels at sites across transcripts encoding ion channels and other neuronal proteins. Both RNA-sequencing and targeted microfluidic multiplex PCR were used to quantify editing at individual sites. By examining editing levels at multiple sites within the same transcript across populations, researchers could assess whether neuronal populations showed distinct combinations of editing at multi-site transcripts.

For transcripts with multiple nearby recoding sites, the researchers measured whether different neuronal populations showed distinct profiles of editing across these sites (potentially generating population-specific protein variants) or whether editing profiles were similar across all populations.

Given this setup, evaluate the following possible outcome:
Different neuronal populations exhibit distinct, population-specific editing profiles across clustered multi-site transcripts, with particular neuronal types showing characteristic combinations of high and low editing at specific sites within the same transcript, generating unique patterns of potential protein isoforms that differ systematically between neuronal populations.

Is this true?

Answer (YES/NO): YES